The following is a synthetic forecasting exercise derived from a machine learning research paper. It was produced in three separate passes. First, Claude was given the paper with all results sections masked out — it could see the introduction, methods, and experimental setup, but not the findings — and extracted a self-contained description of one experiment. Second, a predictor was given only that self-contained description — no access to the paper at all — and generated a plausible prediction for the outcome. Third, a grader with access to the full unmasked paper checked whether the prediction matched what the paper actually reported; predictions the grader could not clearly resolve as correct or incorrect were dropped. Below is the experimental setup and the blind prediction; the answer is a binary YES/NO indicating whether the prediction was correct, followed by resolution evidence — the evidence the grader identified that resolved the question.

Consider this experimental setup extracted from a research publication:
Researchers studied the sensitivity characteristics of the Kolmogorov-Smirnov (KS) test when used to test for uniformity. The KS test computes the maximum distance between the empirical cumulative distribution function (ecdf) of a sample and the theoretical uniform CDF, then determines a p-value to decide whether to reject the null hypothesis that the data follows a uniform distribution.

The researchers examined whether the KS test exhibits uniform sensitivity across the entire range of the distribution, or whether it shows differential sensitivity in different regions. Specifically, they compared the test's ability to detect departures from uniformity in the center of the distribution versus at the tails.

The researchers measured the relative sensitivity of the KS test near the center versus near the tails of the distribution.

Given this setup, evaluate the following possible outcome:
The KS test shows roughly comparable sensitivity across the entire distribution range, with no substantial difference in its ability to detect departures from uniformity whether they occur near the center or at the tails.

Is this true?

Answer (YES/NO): NO